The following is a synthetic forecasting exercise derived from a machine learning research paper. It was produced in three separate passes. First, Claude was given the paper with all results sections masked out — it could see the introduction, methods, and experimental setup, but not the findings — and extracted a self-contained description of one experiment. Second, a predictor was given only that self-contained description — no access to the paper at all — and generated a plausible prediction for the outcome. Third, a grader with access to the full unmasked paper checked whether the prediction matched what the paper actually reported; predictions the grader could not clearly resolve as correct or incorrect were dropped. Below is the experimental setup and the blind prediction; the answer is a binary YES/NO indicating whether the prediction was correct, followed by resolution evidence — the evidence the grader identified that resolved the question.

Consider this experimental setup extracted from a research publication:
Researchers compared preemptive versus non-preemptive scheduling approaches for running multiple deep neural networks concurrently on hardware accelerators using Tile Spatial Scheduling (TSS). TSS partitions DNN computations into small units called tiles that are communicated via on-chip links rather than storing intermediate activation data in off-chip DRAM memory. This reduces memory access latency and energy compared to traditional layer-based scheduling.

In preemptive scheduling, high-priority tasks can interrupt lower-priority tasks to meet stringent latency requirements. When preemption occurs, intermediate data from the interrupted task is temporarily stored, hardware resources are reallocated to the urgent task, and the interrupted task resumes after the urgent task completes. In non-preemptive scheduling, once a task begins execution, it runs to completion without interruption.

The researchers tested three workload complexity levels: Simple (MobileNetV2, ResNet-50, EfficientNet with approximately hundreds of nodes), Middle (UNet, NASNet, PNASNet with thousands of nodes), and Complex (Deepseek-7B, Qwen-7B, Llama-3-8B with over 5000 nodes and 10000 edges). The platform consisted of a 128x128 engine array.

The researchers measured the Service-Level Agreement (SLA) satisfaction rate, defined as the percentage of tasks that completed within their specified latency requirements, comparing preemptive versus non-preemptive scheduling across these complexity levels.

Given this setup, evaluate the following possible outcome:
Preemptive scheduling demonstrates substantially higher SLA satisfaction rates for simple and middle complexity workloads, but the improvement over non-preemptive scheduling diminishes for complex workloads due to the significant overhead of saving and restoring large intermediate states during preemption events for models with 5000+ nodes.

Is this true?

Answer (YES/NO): NO